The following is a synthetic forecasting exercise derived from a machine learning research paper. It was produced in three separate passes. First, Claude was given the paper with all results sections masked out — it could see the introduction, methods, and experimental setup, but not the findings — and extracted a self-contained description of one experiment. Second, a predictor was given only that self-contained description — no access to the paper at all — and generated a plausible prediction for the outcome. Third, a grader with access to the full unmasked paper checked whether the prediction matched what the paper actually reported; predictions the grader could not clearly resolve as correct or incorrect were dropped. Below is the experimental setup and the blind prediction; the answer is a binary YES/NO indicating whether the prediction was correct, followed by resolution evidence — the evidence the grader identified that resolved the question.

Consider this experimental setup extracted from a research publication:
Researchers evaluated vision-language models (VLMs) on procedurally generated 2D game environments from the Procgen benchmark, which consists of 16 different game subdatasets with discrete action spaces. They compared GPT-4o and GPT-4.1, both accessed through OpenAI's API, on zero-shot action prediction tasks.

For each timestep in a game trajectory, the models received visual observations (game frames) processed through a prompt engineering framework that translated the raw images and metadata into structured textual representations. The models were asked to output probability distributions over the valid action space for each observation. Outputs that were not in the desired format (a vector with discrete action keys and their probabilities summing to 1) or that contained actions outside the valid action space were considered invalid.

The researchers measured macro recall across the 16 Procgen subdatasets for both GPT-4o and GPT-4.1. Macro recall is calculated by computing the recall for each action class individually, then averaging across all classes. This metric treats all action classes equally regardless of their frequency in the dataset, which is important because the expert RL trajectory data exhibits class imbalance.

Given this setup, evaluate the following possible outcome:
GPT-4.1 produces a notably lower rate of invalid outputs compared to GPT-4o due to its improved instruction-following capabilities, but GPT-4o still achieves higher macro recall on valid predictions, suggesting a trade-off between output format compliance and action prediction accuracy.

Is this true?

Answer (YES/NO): NO